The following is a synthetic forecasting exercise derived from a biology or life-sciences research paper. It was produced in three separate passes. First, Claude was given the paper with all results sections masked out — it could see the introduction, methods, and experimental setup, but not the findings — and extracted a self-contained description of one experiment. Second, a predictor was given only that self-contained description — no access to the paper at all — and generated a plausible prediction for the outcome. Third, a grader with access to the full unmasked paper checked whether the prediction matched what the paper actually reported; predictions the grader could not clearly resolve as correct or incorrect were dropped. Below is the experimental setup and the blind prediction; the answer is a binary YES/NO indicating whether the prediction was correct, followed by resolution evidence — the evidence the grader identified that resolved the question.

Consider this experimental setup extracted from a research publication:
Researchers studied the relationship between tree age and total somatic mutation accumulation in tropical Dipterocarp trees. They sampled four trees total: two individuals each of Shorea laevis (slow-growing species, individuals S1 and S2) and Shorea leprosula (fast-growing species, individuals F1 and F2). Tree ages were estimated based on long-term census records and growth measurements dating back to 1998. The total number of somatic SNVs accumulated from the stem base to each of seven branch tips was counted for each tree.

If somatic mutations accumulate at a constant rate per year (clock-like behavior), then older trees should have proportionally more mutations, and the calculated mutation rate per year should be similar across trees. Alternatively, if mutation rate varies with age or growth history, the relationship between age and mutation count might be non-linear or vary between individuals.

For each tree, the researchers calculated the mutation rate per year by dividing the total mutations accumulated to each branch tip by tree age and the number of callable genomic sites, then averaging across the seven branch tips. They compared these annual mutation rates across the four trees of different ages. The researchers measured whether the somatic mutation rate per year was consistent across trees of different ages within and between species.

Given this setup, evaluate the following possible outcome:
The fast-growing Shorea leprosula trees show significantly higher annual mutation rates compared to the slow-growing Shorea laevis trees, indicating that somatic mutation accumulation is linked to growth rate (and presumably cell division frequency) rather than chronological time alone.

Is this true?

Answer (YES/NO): NO